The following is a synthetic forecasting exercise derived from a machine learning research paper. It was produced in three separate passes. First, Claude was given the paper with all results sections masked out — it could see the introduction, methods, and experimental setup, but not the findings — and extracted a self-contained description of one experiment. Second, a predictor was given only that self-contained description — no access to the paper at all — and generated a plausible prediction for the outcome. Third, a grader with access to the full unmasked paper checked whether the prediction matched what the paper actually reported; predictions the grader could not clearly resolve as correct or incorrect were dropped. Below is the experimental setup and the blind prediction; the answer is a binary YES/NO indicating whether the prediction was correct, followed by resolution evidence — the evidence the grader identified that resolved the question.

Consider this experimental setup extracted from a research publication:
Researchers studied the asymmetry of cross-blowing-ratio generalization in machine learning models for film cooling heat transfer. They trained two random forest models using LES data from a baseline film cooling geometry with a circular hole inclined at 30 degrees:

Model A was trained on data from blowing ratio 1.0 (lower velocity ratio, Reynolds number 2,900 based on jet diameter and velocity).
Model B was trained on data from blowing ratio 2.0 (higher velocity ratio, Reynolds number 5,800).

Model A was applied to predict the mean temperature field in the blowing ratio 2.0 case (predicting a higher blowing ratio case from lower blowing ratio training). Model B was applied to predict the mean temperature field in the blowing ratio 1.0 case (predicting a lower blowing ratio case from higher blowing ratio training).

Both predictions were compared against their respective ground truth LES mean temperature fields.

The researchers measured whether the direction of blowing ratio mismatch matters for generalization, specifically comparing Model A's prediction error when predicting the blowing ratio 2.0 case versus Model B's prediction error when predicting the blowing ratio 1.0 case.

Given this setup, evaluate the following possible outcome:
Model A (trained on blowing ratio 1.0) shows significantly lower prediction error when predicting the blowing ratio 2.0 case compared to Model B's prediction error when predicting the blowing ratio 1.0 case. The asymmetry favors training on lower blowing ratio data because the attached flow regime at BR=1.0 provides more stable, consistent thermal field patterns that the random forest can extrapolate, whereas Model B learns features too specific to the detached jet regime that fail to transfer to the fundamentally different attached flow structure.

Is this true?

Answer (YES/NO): NO